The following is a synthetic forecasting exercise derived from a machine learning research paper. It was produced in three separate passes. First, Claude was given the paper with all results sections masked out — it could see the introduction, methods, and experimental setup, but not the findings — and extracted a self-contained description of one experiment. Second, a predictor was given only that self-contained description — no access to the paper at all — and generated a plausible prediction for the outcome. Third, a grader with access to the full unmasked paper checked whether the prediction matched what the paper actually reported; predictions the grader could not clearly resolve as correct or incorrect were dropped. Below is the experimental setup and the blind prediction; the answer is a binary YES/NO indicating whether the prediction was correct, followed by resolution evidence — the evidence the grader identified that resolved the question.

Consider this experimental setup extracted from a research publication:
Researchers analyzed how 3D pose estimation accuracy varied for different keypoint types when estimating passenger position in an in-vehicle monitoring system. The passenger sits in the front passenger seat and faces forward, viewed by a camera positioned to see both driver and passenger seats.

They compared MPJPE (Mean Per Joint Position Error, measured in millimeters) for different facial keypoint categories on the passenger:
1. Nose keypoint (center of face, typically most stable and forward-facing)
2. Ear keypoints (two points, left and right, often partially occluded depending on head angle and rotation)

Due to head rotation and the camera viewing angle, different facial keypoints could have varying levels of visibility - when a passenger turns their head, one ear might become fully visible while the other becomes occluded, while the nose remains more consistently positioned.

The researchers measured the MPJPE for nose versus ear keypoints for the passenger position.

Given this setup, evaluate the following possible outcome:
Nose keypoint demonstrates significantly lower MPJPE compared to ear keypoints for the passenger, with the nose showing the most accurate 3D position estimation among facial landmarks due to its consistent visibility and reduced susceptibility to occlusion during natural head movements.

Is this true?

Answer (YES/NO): YES